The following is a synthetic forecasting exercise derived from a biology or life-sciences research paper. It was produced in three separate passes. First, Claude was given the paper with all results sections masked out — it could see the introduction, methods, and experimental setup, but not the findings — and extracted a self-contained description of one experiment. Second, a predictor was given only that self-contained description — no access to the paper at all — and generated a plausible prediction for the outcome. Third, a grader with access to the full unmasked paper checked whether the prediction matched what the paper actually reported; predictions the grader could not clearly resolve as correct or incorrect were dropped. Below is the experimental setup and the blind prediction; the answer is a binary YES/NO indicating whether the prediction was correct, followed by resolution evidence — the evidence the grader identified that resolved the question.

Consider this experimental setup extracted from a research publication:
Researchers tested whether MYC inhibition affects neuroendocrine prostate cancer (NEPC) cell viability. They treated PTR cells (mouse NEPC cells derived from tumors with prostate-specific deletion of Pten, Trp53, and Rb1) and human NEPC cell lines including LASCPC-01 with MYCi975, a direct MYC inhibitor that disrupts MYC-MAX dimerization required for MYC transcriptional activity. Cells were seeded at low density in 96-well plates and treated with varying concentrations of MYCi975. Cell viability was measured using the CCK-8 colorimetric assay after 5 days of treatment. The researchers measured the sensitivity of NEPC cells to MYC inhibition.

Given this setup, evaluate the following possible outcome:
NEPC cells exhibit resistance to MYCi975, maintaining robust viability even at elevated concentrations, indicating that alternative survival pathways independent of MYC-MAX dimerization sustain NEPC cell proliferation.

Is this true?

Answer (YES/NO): NO